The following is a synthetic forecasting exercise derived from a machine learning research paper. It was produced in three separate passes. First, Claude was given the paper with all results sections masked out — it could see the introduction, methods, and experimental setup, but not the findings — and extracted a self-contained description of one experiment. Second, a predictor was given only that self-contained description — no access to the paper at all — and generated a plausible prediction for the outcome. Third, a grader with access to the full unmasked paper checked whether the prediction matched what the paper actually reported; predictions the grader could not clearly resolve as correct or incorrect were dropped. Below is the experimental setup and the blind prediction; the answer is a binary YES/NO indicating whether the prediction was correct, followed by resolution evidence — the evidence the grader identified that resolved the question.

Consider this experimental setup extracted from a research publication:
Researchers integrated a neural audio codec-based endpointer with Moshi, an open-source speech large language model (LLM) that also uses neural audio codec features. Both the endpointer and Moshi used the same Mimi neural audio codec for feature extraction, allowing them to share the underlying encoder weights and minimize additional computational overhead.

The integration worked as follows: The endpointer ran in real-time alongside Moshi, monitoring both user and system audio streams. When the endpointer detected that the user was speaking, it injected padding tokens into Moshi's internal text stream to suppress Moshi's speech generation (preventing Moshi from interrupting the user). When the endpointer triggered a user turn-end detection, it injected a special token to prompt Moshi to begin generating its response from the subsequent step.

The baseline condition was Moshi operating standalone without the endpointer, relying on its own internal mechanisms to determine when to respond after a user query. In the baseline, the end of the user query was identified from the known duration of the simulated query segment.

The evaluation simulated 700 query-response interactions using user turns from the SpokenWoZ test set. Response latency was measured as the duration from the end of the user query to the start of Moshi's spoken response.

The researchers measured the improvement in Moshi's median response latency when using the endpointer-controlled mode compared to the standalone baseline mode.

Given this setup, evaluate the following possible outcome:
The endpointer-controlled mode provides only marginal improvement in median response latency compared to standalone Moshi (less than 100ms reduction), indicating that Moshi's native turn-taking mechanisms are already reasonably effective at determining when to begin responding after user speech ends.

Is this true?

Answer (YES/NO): NO